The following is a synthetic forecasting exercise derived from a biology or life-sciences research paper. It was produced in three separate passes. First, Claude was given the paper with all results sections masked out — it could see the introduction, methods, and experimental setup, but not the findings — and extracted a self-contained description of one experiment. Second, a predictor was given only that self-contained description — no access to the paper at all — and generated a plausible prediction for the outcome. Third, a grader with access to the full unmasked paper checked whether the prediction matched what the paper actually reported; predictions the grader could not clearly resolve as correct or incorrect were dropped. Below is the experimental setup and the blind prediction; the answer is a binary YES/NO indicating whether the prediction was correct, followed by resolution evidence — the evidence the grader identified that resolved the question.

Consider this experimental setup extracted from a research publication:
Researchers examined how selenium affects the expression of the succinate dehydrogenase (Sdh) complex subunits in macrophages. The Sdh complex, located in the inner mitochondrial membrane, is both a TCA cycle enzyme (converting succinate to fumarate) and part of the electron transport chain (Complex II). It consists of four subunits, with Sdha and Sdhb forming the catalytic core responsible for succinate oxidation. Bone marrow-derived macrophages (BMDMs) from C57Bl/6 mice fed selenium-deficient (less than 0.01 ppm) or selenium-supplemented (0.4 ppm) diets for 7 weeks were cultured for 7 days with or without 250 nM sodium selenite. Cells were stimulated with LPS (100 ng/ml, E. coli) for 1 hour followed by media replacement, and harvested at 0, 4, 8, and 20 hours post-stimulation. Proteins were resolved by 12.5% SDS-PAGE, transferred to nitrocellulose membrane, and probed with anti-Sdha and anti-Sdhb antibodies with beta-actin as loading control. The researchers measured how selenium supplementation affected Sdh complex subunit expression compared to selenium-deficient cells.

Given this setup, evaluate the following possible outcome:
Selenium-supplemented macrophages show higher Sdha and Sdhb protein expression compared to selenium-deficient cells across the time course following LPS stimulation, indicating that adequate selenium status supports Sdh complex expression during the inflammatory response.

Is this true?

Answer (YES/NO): YES